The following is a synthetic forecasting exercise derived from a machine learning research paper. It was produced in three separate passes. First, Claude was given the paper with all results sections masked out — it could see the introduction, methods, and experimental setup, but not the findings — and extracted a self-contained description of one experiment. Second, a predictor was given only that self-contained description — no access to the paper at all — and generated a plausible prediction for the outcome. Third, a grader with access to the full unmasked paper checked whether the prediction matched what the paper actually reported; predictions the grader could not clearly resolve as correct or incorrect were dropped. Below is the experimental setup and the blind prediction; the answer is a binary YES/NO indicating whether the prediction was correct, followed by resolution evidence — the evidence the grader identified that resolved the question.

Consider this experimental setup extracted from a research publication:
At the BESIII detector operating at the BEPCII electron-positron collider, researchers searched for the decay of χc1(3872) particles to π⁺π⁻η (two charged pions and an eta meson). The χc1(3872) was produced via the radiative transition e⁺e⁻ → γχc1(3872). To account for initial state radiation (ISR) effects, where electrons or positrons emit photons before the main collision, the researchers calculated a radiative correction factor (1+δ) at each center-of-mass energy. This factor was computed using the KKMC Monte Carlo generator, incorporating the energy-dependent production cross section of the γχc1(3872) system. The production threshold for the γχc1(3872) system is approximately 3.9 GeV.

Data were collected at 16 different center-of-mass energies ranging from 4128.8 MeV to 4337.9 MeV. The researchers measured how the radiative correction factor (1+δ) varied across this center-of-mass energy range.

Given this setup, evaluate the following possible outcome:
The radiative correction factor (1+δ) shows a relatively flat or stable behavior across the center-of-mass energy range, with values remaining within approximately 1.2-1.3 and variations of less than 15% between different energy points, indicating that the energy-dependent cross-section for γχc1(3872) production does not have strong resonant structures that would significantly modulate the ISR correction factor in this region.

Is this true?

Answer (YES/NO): NO